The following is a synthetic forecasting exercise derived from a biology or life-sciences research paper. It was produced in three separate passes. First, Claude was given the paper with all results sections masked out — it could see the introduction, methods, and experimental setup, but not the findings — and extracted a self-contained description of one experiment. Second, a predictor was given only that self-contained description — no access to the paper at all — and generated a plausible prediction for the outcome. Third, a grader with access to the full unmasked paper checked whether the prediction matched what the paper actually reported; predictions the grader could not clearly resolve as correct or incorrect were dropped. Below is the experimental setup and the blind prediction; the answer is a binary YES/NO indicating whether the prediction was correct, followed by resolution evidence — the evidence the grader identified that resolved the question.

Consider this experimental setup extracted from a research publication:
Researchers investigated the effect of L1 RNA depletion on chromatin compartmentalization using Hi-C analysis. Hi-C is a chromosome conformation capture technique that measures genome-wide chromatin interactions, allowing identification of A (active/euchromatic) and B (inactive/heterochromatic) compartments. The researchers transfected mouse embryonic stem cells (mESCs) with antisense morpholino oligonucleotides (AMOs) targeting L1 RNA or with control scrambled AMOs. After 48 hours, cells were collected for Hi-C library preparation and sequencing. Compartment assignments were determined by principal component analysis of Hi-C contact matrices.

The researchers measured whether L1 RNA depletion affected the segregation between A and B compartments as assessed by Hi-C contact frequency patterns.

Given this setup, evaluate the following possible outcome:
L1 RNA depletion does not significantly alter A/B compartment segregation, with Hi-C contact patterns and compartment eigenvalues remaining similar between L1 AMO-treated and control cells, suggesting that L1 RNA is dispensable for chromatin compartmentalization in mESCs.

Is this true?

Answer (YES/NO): NO